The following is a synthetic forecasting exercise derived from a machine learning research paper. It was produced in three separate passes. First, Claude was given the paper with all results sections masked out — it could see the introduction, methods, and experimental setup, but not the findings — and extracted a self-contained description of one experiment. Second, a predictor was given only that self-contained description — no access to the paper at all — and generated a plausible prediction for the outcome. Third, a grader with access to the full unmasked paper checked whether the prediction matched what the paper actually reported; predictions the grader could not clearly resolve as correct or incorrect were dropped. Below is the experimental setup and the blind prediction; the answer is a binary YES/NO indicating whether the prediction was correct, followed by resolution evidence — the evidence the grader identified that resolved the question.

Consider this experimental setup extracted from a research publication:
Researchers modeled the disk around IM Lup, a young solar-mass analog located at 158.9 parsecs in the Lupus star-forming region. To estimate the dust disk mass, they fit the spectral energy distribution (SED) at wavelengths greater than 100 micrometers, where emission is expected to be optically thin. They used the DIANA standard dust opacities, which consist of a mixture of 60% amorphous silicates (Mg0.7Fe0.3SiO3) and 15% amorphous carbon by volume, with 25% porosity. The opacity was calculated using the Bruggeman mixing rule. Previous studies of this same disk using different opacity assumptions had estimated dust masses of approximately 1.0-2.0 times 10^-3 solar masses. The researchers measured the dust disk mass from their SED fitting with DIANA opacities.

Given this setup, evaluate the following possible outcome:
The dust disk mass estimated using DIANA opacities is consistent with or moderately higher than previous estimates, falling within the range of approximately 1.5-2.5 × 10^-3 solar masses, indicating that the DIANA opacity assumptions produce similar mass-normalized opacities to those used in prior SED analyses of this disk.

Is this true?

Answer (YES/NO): NO